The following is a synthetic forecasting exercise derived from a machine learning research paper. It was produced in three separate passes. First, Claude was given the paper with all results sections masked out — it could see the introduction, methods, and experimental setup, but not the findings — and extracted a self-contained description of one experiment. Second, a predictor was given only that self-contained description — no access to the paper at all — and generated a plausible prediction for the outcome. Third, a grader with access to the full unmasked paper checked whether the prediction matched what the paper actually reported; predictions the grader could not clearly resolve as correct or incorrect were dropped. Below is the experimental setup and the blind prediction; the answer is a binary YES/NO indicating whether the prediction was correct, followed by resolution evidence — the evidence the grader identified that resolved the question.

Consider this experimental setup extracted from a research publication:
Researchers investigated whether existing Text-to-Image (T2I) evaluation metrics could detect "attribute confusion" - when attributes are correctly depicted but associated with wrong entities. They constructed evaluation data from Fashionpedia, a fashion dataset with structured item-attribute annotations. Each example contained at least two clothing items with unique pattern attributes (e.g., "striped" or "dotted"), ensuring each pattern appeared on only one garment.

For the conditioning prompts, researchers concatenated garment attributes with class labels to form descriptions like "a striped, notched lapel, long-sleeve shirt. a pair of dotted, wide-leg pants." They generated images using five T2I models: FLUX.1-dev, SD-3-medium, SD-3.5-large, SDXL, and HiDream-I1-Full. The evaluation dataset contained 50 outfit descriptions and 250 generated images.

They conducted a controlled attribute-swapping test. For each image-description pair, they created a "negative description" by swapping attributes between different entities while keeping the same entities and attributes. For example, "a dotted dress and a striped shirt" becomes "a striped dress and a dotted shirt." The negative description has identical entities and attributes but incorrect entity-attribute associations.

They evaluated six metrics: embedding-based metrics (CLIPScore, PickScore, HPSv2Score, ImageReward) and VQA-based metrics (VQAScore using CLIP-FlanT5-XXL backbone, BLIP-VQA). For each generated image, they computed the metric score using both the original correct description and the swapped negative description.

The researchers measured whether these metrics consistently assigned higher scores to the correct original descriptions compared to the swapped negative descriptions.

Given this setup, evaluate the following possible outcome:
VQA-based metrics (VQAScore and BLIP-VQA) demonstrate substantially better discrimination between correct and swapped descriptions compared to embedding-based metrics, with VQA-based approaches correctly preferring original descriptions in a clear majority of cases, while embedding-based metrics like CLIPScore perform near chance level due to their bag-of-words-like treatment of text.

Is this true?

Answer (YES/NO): YES